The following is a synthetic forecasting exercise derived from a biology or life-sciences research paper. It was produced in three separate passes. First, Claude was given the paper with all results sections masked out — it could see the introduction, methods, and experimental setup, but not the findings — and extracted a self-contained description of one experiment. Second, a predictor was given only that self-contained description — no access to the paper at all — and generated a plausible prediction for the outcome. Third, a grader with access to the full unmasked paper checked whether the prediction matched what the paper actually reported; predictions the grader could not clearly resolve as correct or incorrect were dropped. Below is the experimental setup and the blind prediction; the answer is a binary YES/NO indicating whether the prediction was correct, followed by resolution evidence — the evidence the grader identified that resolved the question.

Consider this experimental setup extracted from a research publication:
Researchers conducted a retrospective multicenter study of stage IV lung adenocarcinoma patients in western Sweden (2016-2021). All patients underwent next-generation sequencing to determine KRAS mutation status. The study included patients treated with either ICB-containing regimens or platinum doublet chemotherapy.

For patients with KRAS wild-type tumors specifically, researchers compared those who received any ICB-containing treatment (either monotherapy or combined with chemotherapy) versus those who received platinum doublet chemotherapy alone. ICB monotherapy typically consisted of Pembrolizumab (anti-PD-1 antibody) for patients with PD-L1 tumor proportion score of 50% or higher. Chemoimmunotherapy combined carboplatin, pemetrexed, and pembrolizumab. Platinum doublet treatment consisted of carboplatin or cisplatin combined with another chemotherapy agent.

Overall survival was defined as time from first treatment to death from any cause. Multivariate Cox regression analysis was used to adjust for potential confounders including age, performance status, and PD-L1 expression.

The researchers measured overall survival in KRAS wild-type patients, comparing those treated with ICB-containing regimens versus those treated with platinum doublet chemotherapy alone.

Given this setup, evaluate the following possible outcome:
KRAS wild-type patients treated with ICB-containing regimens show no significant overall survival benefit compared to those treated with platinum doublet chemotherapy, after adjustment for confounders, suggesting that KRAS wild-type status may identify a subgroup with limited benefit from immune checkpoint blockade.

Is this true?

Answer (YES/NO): YES